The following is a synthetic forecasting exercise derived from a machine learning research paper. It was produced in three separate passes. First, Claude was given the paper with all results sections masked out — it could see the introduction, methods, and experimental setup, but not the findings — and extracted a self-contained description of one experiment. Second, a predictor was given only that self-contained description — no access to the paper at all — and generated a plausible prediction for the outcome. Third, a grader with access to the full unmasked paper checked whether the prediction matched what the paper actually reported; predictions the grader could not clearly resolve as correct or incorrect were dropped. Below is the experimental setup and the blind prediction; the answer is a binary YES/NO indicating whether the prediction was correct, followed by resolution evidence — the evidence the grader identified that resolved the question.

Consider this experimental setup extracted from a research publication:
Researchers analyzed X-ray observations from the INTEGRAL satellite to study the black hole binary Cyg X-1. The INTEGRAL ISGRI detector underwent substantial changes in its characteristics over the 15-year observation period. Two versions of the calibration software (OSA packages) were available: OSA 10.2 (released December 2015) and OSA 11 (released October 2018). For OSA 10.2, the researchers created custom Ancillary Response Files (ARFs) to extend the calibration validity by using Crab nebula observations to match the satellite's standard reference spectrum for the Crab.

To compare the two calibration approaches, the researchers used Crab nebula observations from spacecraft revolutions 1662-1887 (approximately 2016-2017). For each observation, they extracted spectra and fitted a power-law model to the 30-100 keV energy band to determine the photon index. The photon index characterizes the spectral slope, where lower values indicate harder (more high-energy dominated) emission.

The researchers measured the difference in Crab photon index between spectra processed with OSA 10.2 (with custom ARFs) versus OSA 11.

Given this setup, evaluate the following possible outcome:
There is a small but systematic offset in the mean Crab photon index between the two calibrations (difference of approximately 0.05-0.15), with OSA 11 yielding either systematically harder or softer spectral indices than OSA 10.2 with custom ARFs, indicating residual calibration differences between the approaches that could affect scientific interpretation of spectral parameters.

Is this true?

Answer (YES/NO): NO